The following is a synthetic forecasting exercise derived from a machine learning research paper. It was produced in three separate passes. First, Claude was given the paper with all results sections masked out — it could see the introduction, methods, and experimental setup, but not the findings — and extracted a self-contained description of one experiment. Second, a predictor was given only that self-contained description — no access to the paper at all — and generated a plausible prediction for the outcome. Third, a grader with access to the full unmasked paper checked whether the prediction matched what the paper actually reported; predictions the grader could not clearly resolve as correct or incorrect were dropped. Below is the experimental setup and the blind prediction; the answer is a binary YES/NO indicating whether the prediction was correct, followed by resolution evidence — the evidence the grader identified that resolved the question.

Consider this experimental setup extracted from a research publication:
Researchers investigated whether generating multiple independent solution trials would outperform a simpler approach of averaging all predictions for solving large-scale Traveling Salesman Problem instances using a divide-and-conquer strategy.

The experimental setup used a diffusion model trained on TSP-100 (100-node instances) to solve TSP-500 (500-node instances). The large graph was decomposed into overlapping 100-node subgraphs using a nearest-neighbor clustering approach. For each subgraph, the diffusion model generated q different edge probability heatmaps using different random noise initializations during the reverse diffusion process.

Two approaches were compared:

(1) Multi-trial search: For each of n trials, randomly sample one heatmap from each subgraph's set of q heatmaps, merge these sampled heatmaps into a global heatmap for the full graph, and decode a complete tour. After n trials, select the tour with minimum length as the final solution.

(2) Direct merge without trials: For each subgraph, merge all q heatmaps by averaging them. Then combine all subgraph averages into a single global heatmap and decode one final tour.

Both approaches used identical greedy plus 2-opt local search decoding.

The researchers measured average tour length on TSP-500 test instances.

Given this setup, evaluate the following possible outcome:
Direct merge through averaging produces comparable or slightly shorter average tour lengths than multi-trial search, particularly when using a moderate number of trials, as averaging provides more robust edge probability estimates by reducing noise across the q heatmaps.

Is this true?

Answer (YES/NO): NO